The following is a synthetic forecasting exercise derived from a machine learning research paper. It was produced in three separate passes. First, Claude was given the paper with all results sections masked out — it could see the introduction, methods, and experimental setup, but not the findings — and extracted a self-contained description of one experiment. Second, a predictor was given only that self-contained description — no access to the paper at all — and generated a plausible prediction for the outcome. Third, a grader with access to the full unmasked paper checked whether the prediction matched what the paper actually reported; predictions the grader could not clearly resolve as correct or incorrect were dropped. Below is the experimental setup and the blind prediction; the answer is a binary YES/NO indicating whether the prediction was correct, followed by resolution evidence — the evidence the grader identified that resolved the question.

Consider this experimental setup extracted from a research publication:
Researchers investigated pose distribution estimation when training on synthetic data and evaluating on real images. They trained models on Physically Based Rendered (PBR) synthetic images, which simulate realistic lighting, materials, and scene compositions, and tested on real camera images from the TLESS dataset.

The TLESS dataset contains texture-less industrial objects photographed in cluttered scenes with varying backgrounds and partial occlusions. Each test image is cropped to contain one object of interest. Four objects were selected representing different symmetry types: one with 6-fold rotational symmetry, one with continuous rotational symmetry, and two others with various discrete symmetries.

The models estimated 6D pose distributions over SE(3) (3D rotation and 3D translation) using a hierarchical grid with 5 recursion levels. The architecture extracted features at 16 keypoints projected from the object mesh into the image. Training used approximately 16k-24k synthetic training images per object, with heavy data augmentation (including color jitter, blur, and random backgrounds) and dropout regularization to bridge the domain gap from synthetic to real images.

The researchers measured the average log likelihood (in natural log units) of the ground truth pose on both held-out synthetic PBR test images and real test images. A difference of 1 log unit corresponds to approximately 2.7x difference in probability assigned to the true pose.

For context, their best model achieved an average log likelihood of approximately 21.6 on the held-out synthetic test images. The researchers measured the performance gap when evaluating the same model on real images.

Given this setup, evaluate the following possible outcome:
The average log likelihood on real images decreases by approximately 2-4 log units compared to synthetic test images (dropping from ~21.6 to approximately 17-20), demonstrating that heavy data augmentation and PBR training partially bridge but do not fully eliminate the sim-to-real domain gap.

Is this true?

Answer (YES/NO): YES